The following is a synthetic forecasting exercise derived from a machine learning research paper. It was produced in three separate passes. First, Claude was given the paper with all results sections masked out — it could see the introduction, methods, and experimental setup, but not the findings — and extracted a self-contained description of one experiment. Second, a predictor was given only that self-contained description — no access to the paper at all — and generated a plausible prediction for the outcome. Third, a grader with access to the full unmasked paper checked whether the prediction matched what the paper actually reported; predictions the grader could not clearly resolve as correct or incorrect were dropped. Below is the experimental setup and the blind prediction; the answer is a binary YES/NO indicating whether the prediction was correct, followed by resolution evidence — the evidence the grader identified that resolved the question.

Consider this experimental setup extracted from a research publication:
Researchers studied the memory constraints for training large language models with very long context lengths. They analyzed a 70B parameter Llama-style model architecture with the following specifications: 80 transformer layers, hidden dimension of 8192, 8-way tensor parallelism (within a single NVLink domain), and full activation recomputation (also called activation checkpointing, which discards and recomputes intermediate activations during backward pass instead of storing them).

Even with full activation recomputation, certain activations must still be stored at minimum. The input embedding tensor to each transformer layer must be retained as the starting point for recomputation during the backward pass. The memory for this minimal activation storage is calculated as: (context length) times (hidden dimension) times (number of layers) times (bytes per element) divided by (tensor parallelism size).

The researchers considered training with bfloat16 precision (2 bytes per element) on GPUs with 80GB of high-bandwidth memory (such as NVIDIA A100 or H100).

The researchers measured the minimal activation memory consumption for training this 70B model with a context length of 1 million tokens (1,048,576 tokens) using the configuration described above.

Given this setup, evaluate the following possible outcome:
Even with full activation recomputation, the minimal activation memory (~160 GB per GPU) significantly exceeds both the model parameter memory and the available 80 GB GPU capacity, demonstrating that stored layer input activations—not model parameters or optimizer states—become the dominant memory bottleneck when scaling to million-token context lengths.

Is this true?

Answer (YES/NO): NO